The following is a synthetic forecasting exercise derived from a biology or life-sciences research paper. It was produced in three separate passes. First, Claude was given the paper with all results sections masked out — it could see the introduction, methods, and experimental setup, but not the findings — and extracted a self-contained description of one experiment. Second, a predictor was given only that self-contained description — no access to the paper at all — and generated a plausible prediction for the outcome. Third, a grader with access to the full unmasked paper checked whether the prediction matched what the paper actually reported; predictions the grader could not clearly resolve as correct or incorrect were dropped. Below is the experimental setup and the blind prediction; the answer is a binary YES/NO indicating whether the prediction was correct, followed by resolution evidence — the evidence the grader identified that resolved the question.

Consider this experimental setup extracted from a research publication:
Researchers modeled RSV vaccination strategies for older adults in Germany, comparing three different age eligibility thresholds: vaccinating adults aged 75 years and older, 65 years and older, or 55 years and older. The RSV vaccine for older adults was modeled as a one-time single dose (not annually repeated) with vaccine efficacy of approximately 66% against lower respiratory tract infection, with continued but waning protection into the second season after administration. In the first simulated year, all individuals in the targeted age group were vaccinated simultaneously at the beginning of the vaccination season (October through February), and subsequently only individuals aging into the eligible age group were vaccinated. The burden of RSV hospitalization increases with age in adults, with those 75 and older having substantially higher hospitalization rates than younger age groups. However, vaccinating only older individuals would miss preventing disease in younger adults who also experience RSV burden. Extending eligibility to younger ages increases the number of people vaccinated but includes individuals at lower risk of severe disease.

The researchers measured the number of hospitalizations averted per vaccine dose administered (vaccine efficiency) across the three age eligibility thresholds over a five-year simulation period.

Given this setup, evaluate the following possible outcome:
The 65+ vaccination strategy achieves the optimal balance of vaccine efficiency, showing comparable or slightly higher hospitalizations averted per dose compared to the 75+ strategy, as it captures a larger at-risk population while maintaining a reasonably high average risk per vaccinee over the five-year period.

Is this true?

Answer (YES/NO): NO